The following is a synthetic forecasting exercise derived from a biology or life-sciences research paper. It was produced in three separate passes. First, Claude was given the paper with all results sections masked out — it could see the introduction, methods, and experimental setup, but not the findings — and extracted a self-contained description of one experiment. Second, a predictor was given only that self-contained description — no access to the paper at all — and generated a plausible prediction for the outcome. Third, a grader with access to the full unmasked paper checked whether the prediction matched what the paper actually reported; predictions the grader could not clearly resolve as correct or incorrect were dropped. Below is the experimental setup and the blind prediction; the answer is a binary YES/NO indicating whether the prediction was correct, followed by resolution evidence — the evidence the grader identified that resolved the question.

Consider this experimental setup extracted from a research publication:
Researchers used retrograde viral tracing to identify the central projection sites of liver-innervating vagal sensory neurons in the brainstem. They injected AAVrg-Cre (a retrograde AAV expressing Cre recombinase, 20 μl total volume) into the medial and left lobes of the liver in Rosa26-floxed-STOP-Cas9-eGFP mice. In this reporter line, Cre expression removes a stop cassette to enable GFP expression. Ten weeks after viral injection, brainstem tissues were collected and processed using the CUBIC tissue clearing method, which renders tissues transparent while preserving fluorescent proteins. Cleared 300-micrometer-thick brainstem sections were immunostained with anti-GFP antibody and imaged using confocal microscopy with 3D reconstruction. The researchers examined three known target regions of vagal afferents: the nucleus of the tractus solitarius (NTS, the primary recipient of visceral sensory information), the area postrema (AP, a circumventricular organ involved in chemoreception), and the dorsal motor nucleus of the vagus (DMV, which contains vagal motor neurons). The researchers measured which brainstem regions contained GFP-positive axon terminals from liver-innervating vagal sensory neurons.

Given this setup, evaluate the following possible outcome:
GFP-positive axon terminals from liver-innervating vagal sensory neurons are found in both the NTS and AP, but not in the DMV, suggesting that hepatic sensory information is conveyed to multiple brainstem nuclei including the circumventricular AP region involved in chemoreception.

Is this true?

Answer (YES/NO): NO